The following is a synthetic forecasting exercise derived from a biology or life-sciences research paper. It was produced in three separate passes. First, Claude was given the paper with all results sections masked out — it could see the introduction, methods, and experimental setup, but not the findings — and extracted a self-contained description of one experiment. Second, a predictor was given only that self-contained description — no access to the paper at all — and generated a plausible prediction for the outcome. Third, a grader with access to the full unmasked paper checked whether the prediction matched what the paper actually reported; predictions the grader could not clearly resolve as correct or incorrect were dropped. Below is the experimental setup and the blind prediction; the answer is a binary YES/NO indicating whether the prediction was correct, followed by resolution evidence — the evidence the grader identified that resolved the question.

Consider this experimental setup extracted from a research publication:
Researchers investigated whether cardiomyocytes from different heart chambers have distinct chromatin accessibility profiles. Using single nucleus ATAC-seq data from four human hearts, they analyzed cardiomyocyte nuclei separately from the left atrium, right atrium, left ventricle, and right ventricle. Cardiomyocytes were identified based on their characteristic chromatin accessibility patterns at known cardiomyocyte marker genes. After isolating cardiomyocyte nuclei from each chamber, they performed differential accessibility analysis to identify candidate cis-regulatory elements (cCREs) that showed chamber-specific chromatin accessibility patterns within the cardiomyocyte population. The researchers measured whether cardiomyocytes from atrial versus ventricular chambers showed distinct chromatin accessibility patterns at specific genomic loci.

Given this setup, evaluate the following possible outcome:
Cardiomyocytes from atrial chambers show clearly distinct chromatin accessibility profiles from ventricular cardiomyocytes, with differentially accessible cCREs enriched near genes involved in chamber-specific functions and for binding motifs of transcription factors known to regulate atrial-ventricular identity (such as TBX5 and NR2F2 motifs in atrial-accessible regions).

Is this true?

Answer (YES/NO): YES